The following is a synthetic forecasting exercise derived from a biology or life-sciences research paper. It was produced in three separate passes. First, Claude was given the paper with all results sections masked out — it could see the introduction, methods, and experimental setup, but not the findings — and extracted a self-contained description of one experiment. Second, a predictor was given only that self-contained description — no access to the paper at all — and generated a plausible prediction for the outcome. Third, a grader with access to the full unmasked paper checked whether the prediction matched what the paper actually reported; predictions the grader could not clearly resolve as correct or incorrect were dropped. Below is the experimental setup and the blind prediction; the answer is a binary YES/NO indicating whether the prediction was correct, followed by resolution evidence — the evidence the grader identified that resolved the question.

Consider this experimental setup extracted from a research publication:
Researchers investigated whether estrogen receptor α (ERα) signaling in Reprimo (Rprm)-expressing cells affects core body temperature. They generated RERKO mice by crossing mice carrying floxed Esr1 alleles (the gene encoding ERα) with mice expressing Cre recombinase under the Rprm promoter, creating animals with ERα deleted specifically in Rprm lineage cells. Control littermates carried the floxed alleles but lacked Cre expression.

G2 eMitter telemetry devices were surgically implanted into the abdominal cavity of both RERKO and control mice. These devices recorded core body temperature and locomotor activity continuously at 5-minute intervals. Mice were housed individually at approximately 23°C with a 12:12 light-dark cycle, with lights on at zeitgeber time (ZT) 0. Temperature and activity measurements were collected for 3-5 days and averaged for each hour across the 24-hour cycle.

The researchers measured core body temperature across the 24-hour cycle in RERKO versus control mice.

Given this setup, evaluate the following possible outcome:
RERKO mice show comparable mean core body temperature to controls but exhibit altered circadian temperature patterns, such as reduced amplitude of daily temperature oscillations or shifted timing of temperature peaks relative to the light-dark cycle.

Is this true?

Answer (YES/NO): YES